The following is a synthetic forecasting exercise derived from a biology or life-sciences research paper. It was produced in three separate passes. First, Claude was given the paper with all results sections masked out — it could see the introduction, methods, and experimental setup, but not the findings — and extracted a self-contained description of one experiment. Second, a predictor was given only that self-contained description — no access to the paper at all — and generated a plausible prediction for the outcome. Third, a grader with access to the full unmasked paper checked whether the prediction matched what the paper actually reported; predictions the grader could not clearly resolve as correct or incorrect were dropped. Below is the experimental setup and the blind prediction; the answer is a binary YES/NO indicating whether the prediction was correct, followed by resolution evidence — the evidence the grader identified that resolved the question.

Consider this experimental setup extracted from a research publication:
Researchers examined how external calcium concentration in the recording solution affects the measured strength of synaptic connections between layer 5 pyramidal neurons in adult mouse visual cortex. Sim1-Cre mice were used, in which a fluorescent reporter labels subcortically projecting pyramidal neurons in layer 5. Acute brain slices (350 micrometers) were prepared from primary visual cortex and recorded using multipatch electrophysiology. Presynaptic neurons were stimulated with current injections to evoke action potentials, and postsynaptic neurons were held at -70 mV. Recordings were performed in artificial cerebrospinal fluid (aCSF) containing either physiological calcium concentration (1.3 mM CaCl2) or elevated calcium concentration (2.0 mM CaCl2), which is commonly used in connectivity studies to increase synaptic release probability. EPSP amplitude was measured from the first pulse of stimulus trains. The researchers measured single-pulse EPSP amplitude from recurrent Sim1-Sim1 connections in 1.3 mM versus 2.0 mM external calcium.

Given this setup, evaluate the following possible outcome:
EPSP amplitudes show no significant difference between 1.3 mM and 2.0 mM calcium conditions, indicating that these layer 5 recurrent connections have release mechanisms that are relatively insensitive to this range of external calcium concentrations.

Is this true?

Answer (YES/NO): YES